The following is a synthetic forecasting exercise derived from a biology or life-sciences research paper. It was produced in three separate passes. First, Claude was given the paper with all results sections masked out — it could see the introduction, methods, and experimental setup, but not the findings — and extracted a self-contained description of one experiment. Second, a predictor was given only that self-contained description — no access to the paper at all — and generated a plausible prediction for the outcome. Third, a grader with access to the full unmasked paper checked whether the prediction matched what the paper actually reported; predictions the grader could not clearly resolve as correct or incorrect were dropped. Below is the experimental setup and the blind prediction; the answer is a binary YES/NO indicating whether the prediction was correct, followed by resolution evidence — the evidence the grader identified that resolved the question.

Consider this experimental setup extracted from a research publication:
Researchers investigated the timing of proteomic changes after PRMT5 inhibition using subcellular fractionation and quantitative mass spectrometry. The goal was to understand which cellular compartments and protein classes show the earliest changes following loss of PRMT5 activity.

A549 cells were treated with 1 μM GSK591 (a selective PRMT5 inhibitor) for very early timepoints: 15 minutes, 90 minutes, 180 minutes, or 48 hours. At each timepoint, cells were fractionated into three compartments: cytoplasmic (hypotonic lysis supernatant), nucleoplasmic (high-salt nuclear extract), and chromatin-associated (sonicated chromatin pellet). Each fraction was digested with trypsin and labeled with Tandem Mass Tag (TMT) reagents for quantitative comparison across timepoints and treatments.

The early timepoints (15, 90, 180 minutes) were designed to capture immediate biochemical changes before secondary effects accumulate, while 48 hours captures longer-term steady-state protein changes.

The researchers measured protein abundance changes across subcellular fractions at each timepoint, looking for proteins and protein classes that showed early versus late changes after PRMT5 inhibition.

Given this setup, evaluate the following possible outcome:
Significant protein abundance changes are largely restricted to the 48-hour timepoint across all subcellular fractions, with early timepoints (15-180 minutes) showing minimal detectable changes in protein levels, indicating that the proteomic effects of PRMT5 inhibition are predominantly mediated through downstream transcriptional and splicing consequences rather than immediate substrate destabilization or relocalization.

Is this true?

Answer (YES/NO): NO